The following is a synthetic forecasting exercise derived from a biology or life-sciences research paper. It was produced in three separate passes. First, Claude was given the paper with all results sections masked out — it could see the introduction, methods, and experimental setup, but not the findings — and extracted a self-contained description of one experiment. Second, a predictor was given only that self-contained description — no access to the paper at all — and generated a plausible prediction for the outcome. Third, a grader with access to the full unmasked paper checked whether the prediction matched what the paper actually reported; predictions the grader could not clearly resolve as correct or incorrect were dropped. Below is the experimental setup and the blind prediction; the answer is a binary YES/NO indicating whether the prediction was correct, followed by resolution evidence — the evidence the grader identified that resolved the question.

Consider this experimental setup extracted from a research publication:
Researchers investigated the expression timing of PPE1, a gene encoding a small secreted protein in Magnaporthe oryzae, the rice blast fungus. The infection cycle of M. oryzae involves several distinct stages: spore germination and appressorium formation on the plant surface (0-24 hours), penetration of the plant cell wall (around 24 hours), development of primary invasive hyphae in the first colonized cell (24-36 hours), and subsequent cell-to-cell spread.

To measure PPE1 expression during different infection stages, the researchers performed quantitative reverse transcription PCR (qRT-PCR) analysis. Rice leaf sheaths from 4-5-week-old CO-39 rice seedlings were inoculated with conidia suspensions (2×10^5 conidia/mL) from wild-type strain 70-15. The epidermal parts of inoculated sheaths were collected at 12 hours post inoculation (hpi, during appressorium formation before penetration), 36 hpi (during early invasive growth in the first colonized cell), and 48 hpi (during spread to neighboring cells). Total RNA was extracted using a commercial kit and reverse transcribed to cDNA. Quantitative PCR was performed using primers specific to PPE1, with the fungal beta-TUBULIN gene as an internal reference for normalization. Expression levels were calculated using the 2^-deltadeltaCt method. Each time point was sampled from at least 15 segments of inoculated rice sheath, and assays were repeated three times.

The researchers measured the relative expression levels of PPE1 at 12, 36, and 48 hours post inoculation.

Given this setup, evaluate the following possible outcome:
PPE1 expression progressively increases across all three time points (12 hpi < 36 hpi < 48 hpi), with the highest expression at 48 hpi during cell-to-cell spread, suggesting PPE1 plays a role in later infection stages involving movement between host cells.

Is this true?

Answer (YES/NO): NO